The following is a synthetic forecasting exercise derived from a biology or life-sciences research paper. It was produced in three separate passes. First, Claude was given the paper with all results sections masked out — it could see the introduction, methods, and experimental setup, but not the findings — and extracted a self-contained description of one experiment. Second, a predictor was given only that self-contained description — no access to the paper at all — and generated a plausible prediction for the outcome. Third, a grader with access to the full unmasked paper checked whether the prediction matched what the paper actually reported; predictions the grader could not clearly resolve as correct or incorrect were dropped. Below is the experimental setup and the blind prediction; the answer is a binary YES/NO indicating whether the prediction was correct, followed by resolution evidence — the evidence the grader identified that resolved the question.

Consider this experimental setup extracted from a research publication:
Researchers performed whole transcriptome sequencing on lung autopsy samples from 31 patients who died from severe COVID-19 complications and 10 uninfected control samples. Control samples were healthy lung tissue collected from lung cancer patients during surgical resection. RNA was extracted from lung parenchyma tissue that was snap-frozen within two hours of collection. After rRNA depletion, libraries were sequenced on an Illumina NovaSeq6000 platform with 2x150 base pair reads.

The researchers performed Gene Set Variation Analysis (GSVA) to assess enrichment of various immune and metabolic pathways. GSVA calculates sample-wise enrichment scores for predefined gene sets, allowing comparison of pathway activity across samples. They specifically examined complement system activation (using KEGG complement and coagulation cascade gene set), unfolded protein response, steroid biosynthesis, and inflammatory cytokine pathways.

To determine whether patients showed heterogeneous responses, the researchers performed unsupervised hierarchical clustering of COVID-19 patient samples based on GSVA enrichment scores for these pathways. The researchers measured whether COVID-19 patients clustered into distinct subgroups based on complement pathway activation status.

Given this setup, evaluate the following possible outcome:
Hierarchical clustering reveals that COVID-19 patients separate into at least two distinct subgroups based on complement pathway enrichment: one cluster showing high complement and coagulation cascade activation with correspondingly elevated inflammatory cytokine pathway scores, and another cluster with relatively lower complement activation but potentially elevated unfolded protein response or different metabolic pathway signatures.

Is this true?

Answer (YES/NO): NO